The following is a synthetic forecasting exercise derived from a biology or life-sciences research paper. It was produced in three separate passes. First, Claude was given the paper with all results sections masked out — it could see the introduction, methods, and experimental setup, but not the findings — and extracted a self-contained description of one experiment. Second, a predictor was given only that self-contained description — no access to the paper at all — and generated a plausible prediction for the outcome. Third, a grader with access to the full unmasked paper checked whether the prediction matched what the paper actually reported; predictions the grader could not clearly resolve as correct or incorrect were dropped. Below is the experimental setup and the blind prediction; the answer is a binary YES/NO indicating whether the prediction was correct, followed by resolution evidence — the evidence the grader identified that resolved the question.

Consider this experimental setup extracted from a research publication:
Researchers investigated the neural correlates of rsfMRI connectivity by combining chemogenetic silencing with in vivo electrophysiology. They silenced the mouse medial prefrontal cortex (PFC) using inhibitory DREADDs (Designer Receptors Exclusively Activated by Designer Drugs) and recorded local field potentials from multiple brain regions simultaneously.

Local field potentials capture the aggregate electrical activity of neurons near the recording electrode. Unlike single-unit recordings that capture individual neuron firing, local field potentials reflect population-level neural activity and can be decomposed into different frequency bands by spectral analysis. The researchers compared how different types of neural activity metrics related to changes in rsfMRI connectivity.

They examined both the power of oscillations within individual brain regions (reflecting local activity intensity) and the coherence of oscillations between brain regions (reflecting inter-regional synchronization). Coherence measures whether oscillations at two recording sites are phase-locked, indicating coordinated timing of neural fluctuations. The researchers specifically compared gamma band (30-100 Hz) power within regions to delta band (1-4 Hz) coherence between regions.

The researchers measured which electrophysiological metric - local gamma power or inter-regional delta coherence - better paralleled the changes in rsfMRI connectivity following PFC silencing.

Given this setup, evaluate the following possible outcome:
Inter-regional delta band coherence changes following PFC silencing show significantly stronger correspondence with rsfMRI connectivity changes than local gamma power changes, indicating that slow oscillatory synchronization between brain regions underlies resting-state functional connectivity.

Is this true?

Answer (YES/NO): YES